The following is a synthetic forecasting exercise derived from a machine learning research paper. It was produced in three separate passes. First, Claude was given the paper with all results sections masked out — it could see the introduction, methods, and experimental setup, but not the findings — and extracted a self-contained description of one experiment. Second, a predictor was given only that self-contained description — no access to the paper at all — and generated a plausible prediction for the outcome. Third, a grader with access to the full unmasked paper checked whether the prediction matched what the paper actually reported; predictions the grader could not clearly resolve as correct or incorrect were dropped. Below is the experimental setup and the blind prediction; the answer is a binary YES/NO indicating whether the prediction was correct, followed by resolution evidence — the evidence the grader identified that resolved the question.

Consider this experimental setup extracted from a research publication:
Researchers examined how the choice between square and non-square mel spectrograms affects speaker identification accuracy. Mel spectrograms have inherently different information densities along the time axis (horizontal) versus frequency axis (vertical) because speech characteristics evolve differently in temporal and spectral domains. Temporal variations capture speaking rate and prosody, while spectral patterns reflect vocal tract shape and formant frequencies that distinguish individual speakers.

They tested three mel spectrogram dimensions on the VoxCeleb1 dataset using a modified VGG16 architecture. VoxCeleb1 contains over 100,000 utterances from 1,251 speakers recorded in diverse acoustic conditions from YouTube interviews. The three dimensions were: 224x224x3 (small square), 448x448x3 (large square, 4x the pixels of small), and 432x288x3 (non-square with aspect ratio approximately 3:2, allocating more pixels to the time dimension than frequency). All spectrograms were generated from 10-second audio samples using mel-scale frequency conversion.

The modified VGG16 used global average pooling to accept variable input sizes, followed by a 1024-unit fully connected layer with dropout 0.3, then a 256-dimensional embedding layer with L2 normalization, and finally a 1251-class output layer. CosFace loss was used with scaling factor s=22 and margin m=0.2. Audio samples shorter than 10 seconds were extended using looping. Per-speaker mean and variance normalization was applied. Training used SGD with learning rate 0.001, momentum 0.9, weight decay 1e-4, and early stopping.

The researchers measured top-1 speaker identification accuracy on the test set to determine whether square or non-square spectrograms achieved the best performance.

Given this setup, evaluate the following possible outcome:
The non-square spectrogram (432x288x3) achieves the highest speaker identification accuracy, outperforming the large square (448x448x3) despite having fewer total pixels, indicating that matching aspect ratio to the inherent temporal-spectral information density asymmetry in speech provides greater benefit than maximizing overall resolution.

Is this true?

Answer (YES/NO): YES